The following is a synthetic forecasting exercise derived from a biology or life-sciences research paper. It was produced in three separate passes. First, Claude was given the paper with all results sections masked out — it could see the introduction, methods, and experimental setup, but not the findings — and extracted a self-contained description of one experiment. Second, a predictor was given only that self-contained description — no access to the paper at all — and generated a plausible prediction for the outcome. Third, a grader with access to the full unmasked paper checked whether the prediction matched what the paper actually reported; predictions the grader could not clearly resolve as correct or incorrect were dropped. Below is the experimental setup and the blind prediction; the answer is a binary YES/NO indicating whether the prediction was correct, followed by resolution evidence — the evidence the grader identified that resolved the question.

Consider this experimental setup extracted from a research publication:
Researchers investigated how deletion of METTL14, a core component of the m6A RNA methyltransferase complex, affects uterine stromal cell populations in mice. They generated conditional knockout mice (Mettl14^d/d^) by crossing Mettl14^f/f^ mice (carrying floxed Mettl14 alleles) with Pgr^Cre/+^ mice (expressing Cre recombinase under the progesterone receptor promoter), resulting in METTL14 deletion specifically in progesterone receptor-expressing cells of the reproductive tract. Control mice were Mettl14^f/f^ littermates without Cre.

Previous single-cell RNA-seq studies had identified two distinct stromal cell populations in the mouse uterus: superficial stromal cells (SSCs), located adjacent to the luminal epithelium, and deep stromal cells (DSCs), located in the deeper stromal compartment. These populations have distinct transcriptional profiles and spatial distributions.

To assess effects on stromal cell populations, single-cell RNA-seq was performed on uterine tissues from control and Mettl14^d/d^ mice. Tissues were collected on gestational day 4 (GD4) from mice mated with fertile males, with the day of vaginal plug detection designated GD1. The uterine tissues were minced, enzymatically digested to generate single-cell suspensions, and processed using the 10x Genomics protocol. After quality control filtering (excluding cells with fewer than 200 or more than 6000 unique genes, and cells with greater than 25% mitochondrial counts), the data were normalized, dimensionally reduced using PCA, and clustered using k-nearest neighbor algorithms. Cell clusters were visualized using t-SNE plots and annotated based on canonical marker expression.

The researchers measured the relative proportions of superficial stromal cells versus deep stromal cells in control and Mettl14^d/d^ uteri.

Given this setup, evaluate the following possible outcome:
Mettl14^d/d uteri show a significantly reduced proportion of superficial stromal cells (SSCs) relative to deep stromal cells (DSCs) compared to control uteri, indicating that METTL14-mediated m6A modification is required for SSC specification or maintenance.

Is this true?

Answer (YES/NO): YES